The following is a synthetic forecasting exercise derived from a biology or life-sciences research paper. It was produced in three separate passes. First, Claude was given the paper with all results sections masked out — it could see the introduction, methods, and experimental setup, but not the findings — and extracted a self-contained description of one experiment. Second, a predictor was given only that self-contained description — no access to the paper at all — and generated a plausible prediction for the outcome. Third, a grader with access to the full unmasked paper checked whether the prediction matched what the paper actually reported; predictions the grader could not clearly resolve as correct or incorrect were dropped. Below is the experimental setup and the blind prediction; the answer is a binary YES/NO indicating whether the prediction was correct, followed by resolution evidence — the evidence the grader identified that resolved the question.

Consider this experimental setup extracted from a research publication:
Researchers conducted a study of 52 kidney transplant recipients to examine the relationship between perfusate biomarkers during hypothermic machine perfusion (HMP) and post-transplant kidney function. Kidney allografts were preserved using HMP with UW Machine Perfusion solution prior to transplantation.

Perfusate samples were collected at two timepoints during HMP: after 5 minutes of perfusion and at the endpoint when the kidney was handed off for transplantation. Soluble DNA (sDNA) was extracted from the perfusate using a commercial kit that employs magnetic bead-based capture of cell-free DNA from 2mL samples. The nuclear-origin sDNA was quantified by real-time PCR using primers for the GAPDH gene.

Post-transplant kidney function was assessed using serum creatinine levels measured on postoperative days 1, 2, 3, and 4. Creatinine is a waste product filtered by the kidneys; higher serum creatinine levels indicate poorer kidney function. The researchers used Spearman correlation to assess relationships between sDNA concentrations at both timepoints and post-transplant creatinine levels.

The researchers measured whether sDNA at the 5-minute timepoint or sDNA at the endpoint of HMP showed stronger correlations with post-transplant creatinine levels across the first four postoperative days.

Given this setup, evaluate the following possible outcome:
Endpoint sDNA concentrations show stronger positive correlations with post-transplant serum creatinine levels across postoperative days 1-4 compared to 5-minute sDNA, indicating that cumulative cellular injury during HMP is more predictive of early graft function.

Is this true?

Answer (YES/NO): YES